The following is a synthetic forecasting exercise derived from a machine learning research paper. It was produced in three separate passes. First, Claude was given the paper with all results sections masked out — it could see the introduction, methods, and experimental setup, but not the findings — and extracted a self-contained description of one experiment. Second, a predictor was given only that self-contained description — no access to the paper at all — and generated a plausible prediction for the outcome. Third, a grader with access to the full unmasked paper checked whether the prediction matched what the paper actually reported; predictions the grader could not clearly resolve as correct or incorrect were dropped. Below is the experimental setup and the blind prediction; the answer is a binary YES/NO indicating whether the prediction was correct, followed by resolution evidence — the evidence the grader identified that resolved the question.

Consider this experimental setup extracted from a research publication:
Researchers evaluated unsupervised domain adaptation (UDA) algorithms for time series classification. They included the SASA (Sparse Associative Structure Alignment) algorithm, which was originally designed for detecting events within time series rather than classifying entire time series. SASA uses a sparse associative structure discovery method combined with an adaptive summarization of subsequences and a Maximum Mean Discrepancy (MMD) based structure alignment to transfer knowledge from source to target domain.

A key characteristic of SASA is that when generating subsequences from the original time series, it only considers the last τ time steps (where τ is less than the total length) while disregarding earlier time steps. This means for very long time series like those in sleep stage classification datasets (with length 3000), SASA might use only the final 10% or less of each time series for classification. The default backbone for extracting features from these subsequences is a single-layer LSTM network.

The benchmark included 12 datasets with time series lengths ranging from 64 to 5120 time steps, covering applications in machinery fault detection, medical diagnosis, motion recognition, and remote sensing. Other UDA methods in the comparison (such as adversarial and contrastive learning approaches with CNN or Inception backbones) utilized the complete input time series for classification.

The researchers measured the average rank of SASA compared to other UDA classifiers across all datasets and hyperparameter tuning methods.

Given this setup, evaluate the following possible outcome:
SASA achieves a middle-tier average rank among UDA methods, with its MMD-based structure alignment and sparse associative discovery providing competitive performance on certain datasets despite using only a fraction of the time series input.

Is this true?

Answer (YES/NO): NO